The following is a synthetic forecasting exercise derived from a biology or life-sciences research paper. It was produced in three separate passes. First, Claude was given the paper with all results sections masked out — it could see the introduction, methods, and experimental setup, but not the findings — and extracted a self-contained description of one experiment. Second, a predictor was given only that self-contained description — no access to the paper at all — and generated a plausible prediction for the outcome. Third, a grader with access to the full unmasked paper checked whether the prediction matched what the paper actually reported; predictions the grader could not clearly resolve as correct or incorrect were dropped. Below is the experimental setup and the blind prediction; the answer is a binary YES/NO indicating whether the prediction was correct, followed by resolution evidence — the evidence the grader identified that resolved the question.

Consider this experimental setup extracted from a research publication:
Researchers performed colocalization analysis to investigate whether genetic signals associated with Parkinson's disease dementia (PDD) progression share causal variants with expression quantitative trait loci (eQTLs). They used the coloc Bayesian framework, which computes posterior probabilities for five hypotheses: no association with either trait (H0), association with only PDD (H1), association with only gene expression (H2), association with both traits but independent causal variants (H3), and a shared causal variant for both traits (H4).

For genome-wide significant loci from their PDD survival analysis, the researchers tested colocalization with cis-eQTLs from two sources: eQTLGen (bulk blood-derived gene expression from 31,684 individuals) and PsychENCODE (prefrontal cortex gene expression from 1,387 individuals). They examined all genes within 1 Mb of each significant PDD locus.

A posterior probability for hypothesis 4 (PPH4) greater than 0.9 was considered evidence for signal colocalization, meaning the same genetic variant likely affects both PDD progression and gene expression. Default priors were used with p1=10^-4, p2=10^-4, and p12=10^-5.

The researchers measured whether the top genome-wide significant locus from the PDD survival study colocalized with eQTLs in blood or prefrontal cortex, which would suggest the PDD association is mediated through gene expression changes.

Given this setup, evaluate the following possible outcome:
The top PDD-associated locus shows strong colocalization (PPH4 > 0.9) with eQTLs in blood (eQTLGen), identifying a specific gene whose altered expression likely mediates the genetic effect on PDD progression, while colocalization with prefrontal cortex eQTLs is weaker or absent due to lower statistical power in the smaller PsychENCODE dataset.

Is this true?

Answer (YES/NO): NO